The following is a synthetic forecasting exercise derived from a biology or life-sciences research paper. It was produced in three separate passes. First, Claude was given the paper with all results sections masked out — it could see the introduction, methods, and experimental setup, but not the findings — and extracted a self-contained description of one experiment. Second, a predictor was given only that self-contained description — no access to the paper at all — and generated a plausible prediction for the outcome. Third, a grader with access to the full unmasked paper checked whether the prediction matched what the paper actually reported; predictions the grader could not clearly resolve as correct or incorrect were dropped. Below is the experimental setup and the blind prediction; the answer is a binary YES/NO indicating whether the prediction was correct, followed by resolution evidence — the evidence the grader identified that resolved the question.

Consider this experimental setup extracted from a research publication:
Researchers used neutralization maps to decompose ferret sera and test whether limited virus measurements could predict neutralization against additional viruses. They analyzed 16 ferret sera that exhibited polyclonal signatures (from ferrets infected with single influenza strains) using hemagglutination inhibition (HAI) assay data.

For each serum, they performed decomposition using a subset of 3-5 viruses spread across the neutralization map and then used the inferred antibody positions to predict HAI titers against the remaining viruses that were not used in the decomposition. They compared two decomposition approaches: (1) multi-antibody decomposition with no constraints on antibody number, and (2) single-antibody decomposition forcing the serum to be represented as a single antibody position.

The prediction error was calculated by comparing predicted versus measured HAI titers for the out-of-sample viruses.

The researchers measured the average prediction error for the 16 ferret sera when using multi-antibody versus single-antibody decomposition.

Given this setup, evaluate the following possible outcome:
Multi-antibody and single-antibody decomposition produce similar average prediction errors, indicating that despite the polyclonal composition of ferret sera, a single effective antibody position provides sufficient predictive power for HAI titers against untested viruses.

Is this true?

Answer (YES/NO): NO